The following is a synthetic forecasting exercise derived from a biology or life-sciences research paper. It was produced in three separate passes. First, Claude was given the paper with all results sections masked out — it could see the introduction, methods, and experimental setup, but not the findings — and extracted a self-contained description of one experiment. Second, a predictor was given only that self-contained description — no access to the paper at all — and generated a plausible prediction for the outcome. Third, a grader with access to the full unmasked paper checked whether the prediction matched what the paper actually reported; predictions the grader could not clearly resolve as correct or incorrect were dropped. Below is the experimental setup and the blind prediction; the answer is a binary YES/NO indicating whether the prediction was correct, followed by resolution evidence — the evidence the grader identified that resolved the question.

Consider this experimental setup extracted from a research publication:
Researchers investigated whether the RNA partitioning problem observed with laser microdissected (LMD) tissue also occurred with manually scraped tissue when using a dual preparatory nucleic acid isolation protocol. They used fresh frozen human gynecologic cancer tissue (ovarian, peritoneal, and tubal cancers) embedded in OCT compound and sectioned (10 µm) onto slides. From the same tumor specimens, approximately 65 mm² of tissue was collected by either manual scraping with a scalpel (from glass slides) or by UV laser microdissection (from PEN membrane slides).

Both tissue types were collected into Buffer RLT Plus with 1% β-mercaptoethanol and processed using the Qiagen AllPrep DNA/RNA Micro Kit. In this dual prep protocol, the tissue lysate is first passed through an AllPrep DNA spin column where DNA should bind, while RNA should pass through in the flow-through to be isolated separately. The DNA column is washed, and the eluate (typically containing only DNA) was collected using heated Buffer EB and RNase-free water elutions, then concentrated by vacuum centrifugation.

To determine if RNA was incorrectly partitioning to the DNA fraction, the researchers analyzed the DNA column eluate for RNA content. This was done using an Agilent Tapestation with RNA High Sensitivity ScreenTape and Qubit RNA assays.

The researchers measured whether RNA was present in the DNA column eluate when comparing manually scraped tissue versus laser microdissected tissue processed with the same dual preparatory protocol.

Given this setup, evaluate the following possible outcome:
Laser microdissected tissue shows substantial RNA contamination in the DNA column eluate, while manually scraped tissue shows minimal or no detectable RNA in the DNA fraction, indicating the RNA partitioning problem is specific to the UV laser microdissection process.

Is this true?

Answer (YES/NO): YES